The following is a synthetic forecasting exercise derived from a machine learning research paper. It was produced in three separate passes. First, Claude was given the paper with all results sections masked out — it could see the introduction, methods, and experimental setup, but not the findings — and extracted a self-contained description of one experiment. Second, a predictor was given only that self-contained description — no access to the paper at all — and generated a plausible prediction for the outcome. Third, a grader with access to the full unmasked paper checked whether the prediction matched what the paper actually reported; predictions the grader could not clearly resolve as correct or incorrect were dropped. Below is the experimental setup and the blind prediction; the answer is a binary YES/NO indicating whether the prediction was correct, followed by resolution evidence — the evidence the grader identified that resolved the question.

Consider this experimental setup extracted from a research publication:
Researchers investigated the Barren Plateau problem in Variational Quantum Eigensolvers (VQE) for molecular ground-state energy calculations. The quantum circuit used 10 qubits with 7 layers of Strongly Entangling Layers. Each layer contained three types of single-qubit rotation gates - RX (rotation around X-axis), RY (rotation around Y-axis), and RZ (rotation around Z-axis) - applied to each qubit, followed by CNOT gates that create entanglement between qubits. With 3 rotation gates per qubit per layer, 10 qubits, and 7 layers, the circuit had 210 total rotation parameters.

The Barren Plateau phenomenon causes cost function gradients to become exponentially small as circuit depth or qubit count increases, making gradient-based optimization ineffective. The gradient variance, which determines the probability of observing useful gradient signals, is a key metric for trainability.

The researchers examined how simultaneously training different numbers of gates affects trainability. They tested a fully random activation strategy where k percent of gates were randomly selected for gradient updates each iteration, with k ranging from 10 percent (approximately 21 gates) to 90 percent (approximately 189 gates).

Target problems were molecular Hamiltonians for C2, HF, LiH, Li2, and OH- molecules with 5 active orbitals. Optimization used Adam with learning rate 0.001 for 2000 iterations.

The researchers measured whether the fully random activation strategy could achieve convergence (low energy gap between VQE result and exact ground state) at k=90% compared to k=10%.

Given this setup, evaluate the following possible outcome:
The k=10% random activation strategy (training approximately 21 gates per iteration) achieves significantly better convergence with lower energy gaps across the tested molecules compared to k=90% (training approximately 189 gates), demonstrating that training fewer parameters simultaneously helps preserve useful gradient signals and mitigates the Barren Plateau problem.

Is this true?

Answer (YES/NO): YES